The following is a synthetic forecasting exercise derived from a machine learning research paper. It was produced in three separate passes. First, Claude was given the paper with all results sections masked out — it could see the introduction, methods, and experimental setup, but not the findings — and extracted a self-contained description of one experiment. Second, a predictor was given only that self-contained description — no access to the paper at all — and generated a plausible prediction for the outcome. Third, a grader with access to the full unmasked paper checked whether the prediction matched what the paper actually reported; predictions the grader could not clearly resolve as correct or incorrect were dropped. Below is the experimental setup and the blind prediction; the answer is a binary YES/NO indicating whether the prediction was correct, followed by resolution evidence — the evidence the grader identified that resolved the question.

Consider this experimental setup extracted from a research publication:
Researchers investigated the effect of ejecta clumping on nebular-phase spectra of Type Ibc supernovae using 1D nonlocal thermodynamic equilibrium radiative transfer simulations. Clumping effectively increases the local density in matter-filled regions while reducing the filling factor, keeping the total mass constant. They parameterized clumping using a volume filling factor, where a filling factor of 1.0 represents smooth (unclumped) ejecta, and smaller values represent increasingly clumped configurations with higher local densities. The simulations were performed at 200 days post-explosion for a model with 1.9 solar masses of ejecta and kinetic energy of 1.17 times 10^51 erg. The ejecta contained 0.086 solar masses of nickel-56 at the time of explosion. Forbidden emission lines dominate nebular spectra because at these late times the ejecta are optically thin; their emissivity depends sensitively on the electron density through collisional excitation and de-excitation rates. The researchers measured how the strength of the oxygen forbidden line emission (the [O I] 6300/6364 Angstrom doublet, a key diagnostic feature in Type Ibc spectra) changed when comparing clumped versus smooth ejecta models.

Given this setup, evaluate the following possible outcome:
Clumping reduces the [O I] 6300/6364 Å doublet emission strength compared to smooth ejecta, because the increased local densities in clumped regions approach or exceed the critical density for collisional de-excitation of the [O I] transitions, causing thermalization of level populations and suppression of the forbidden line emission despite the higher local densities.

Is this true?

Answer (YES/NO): NO